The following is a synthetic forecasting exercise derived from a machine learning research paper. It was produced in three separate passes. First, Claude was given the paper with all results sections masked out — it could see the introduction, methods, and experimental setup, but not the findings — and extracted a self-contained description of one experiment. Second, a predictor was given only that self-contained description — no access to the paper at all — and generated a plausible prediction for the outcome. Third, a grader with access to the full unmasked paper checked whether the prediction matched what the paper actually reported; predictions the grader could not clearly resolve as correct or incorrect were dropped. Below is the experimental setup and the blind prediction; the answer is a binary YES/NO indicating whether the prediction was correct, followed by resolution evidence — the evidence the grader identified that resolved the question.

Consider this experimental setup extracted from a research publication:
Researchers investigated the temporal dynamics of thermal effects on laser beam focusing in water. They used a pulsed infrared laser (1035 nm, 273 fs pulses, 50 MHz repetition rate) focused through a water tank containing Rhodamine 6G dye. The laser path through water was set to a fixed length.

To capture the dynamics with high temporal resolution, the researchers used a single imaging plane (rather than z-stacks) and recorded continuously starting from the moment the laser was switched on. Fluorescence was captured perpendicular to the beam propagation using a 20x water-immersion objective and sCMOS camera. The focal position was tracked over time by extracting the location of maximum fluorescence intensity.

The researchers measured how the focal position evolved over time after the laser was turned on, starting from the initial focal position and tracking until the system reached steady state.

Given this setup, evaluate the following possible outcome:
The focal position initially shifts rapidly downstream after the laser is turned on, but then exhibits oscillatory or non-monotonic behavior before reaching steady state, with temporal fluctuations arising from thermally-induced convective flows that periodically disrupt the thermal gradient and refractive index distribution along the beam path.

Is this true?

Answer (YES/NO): NO